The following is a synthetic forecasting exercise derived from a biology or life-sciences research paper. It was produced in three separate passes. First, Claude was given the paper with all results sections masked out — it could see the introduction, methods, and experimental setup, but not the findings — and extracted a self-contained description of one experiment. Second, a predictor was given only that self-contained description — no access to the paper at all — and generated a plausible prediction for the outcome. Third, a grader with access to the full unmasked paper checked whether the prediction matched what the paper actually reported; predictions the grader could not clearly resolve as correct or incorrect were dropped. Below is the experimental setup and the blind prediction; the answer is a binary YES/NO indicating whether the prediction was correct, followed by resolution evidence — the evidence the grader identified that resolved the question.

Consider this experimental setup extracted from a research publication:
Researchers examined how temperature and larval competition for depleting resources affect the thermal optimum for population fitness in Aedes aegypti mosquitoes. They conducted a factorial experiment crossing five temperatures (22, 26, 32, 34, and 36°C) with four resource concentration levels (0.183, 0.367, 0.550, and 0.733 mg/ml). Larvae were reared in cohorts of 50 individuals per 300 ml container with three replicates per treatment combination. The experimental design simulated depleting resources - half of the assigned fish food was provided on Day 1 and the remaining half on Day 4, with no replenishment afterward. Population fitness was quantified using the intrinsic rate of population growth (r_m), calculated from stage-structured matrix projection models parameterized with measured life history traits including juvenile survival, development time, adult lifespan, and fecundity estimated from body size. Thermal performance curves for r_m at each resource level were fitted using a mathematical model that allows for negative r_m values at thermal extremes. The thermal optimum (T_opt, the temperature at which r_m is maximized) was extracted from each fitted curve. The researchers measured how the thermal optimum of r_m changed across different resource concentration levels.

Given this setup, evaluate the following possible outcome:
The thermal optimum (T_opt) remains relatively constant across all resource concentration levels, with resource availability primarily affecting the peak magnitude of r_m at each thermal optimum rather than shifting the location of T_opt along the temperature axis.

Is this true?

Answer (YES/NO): NO